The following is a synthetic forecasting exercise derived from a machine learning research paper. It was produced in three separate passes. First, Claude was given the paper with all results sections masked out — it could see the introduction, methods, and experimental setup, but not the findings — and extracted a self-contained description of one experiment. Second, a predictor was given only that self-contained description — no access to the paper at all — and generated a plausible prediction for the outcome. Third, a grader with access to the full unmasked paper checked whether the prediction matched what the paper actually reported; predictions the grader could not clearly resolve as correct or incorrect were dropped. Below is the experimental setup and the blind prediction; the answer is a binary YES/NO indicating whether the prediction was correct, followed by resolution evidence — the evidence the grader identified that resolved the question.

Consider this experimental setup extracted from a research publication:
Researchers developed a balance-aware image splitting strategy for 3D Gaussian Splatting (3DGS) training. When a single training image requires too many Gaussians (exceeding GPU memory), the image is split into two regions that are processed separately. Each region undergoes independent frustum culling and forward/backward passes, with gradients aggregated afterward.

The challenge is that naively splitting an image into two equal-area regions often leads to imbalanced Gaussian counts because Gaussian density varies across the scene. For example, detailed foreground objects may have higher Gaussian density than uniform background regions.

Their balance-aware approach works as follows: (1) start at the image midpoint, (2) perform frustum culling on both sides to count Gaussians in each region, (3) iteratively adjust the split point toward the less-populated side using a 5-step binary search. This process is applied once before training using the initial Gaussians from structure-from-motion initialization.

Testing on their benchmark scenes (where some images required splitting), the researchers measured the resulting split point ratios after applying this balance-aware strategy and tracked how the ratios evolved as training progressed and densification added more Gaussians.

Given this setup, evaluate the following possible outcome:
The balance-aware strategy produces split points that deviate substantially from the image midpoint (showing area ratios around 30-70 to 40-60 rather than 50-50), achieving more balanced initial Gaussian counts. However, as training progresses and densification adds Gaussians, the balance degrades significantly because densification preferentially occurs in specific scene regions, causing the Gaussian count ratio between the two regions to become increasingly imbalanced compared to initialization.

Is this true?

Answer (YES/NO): NO